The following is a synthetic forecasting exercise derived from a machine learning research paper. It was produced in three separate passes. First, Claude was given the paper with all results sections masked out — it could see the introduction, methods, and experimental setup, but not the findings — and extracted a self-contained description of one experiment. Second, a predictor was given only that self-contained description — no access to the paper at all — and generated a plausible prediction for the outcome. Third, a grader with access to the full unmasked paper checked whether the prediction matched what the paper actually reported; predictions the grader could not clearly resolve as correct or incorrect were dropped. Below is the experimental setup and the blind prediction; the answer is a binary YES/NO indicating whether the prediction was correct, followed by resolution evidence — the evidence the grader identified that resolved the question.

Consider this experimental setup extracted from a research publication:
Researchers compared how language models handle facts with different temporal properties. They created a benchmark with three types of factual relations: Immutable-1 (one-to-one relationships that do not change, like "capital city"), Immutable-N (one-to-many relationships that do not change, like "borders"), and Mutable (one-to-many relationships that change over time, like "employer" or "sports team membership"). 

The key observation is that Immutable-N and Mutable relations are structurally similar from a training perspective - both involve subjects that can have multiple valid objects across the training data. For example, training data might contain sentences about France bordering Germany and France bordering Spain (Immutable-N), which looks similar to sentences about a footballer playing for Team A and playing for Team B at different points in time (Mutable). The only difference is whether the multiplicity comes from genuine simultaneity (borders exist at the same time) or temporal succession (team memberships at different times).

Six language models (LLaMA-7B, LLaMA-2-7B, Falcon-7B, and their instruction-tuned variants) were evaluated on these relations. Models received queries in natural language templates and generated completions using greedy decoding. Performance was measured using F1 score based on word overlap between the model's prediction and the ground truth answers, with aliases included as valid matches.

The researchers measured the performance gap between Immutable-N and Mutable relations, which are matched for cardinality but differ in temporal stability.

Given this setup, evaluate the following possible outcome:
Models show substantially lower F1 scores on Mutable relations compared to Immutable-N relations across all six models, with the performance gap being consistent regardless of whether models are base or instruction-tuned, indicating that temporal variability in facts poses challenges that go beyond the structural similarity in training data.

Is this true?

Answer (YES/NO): YES